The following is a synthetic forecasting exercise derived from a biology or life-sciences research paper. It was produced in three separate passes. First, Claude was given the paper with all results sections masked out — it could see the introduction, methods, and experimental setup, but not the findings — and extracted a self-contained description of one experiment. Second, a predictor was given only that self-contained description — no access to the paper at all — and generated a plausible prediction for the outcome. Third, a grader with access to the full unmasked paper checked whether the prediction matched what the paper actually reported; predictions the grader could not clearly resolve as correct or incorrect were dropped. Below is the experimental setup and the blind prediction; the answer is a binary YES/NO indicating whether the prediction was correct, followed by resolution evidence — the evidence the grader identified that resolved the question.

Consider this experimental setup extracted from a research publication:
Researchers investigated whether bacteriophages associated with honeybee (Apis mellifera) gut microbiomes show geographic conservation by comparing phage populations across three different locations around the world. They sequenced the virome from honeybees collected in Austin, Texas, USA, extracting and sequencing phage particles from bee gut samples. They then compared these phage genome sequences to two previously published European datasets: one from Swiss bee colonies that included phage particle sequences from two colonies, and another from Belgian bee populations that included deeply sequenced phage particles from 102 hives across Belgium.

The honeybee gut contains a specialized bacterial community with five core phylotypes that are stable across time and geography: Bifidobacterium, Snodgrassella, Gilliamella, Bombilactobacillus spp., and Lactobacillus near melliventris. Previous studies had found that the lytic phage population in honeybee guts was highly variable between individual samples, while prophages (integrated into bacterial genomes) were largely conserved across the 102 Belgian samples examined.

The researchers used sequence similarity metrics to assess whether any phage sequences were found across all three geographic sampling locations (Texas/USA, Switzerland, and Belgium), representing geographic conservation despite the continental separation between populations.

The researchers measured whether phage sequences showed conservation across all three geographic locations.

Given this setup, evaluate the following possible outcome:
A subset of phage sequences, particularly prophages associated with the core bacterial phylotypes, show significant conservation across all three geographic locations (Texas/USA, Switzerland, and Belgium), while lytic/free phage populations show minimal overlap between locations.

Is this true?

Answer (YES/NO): NO